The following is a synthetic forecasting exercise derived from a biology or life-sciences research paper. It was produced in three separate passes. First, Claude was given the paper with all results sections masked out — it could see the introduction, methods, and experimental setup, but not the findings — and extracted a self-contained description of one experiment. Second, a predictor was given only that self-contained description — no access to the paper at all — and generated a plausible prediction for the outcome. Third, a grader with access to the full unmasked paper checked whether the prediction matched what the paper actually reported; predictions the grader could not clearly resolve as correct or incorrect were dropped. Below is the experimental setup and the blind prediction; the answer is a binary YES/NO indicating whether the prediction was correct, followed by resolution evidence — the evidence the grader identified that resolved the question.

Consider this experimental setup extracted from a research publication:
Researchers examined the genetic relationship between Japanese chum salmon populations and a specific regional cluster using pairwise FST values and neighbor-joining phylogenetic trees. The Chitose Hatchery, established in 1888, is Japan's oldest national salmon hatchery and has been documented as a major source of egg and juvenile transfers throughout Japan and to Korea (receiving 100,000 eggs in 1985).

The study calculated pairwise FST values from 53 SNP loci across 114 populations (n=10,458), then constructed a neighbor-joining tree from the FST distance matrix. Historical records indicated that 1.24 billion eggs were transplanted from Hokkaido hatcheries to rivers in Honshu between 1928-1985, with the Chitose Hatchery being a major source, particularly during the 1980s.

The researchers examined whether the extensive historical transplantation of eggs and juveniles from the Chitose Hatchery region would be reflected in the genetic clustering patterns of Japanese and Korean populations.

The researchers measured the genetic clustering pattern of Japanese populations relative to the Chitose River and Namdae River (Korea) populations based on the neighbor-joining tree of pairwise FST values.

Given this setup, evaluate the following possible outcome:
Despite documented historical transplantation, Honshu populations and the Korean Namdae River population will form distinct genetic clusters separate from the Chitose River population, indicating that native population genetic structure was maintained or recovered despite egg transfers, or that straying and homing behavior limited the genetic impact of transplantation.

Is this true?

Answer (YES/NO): NO